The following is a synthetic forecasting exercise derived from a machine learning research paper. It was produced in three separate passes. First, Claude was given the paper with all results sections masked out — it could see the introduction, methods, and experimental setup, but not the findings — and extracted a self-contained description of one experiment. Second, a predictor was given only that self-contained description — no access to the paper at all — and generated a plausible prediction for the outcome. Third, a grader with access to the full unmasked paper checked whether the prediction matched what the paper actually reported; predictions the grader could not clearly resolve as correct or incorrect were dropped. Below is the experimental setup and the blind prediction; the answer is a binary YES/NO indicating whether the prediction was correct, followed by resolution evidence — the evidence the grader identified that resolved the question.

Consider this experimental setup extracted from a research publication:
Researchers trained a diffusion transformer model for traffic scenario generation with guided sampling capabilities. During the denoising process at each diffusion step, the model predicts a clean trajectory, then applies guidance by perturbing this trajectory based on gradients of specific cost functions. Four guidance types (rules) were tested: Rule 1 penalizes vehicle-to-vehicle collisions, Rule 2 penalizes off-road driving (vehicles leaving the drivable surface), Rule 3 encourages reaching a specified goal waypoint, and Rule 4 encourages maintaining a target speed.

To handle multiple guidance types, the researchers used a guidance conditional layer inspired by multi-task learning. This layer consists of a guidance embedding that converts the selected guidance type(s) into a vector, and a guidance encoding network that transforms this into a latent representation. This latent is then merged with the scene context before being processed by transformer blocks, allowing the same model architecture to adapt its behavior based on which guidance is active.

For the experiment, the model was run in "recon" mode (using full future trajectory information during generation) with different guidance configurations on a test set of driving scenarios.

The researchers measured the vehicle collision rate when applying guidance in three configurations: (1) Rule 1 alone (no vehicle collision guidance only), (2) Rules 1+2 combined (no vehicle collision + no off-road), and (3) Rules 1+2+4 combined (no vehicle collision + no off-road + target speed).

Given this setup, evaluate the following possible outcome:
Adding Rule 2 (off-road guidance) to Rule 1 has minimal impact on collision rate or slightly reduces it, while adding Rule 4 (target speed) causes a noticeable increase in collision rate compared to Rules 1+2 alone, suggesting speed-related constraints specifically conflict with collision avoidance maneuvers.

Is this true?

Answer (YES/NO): NO